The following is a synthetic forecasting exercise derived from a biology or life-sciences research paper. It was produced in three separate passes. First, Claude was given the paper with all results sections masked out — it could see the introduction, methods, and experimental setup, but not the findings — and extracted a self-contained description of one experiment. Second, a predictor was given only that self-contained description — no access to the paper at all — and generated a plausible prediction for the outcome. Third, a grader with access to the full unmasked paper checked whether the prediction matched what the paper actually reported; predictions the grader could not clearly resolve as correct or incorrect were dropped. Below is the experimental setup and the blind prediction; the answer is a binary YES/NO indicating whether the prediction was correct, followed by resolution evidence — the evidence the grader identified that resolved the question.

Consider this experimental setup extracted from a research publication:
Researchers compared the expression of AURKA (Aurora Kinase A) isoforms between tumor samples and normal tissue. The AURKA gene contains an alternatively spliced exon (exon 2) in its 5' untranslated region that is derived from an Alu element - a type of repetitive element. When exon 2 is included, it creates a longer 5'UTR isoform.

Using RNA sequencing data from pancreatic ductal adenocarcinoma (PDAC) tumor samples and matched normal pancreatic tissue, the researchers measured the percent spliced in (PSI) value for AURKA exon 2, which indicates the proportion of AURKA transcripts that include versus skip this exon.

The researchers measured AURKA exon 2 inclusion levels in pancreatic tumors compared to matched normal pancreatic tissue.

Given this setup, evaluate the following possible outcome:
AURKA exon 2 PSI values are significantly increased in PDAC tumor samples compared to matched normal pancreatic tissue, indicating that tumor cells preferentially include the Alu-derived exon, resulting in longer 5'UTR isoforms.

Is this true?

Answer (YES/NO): YES